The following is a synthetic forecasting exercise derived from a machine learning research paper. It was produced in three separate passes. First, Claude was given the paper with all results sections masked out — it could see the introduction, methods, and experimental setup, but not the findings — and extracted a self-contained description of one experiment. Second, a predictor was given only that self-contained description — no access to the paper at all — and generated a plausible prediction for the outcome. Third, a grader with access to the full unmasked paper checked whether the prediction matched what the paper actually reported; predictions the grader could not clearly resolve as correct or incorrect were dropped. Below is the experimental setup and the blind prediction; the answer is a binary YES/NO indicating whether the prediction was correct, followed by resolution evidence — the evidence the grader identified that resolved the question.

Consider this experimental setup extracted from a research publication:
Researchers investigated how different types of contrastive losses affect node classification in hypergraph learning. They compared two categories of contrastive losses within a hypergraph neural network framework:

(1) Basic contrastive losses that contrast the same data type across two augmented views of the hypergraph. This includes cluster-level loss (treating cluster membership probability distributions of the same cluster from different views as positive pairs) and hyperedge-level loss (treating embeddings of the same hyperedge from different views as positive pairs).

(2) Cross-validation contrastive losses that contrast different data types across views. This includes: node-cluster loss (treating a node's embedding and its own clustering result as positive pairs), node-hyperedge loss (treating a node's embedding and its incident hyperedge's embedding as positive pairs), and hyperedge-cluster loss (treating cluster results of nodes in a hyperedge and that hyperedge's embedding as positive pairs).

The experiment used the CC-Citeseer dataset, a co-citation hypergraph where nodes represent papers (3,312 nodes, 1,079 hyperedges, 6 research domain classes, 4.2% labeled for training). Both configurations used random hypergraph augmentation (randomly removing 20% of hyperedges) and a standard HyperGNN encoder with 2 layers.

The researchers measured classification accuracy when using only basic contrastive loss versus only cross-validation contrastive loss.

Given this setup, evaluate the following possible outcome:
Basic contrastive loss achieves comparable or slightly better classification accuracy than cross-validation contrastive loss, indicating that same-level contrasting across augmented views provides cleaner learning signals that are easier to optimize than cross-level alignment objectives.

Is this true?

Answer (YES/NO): NO